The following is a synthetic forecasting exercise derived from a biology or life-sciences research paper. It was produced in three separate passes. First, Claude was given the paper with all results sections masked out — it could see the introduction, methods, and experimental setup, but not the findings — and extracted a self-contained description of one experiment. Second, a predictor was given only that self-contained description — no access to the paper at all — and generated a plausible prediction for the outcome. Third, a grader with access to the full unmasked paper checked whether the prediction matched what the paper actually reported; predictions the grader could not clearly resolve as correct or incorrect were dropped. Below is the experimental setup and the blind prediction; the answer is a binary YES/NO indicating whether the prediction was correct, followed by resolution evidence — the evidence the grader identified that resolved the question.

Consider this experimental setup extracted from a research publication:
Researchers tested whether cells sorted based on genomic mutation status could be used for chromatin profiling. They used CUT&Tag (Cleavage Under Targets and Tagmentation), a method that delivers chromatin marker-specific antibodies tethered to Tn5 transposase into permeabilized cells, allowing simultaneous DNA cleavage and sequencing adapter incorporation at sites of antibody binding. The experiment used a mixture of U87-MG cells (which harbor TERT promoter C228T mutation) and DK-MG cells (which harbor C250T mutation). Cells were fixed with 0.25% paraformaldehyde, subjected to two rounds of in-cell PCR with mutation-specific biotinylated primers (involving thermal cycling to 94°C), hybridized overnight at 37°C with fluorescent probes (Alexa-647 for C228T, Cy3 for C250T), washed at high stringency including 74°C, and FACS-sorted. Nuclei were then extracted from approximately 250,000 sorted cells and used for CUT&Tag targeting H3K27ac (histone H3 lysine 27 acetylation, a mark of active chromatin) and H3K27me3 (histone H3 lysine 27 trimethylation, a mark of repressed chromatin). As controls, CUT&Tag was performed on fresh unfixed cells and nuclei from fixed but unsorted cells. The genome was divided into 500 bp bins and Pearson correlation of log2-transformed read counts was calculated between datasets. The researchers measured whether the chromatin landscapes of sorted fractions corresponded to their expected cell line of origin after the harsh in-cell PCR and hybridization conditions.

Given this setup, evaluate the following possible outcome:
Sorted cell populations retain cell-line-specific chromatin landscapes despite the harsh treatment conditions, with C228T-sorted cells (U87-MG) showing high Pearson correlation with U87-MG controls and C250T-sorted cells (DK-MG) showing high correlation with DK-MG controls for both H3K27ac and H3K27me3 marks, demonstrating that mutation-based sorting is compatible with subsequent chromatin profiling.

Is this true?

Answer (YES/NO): YES